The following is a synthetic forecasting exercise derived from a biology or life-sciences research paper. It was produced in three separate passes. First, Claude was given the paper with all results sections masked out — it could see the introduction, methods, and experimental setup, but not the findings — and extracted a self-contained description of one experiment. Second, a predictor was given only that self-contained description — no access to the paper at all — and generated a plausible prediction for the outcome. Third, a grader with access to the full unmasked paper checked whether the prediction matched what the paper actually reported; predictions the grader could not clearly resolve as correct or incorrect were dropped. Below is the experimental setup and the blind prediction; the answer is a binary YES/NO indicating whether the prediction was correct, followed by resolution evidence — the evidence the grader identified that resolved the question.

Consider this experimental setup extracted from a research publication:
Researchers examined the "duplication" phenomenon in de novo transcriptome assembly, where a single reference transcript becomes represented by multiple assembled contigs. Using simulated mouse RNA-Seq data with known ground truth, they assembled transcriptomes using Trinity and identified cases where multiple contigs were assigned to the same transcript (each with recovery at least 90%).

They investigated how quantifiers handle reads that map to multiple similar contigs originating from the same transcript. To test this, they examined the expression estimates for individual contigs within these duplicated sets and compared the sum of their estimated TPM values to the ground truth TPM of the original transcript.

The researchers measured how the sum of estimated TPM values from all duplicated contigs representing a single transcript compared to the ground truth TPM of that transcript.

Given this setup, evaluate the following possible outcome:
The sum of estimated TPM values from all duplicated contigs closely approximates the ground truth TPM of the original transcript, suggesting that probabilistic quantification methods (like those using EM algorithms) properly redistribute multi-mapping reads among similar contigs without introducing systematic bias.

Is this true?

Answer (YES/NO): YES